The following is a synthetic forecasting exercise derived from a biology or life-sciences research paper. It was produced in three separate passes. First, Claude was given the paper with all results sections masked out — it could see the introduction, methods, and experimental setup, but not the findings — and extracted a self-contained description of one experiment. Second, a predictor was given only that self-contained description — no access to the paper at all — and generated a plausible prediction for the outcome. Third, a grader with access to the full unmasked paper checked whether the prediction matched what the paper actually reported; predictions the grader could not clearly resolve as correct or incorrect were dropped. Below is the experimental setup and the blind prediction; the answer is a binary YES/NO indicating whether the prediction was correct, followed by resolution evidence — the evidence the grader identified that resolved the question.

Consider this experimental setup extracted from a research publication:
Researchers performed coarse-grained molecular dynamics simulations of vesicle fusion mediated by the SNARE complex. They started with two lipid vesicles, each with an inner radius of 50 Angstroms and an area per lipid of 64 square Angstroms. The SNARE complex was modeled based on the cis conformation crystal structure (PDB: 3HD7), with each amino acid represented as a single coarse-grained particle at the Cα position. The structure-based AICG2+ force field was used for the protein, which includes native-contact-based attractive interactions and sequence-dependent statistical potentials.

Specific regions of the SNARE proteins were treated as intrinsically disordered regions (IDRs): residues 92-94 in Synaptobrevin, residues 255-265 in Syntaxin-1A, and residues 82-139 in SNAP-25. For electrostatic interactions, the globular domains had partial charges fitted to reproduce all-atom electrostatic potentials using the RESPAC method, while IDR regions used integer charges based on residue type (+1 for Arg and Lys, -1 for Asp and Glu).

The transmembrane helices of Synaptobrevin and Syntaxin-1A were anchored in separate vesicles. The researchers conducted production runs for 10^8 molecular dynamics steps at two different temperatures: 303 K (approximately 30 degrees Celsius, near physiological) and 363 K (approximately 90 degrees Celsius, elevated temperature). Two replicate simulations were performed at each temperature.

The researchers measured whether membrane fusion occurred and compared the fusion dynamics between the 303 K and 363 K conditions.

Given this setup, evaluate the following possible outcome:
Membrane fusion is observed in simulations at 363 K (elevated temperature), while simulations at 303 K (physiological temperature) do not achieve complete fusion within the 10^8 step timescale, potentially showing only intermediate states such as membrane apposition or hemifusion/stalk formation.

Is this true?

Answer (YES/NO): YES